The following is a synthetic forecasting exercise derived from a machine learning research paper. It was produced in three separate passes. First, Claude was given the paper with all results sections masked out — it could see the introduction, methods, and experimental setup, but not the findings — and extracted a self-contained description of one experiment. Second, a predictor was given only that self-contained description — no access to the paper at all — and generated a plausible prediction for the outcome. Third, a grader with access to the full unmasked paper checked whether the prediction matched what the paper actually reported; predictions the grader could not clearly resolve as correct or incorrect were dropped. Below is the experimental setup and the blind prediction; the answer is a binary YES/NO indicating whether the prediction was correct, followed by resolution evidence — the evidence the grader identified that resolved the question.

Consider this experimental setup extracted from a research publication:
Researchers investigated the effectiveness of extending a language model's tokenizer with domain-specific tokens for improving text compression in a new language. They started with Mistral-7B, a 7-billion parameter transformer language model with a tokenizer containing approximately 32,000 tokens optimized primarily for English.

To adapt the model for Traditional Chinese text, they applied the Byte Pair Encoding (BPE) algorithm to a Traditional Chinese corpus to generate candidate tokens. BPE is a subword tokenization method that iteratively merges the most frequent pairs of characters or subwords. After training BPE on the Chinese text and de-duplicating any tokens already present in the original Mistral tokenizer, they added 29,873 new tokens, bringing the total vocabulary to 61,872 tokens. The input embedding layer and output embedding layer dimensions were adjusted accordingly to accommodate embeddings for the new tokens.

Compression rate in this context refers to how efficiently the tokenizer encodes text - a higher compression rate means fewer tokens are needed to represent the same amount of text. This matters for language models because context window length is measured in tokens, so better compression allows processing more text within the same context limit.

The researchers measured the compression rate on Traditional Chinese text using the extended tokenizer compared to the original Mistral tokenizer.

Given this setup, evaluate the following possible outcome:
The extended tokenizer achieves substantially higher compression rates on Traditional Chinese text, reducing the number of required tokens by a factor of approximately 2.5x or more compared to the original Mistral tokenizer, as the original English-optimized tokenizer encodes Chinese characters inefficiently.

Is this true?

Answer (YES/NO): NO